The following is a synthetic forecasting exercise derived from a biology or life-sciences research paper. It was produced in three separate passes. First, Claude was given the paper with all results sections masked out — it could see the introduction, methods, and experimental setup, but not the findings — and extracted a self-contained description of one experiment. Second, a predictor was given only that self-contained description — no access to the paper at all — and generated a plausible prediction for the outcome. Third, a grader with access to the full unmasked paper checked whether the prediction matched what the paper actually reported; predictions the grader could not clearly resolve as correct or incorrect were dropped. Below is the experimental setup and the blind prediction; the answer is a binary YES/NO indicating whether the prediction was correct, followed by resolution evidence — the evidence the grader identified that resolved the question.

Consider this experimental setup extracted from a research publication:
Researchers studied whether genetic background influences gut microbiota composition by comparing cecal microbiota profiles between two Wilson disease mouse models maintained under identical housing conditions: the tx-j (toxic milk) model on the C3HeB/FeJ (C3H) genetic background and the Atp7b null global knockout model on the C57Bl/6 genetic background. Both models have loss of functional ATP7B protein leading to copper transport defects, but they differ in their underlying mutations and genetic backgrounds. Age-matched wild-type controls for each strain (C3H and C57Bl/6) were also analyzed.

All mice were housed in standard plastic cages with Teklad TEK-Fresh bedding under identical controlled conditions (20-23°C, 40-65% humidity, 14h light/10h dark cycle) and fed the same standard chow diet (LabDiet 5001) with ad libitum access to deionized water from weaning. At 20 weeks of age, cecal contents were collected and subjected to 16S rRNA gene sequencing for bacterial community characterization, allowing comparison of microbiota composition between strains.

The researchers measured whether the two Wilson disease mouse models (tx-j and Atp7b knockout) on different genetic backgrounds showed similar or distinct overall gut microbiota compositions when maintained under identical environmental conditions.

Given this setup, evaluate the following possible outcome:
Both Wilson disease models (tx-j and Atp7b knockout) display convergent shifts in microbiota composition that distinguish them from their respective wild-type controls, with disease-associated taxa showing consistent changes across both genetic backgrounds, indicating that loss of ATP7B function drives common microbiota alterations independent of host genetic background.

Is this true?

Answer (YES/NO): NO